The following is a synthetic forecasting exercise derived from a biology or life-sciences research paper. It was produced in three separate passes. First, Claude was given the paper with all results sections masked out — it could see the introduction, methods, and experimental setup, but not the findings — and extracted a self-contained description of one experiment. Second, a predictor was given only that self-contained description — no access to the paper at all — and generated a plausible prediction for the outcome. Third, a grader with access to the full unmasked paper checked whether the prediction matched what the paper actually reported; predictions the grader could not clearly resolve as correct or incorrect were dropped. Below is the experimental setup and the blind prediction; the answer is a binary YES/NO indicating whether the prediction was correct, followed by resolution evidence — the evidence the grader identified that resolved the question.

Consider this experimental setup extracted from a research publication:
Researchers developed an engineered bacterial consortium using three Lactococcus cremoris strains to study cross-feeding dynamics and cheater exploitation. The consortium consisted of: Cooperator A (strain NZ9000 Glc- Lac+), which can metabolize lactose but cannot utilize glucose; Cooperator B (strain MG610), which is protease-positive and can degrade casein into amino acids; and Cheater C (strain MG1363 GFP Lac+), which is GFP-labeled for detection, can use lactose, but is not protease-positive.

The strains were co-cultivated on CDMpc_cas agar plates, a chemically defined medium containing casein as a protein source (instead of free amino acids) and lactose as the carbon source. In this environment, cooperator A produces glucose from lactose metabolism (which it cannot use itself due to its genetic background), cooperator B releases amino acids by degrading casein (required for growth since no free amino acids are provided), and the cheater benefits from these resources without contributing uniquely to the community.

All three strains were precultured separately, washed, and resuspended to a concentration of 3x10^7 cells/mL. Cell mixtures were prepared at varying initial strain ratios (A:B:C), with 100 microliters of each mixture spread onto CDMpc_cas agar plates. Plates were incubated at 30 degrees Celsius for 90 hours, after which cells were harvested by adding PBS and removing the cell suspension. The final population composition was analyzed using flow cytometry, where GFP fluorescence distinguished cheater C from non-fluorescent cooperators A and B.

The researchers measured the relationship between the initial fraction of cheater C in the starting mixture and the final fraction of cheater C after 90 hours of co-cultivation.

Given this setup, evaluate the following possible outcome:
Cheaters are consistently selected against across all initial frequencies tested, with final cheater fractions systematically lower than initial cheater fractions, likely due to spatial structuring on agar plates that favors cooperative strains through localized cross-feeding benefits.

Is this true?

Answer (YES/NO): NO